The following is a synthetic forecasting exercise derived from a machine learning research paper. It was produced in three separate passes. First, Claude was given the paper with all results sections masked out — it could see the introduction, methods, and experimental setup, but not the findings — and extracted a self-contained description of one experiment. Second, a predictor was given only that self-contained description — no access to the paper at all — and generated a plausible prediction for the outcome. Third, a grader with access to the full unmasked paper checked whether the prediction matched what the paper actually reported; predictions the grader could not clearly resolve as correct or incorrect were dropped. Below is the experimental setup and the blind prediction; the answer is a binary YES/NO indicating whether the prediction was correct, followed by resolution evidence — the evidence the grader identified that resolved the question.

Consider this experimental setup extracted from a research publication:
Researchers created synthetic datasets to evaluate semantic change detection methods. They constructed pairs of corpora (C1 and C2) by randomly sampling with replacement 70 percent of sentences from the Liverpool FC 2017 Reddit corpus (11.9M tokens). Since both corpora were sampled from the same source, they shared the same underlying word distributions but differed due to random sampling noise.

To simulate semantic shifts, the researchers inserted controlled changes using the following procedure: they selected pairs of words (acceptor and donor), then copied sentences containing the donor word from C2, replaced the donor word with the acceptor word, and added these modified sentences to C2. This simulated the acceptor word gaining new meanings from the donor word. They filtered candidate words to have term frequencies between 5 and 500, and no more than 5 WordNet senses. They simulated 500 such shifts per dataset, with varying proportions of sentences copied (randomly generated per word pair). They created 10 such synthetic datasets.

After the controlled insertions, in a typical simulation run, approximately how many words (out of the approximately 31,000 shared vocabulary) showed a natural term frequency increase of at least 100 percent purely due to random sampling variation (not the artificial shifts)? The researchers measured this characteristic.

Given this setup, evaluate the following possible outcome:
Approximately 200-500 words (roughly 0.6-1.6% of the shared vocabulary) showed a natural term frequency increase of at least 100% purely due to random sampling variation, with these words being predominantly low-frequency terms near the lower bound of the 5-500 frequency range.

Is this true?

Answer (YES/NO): NO